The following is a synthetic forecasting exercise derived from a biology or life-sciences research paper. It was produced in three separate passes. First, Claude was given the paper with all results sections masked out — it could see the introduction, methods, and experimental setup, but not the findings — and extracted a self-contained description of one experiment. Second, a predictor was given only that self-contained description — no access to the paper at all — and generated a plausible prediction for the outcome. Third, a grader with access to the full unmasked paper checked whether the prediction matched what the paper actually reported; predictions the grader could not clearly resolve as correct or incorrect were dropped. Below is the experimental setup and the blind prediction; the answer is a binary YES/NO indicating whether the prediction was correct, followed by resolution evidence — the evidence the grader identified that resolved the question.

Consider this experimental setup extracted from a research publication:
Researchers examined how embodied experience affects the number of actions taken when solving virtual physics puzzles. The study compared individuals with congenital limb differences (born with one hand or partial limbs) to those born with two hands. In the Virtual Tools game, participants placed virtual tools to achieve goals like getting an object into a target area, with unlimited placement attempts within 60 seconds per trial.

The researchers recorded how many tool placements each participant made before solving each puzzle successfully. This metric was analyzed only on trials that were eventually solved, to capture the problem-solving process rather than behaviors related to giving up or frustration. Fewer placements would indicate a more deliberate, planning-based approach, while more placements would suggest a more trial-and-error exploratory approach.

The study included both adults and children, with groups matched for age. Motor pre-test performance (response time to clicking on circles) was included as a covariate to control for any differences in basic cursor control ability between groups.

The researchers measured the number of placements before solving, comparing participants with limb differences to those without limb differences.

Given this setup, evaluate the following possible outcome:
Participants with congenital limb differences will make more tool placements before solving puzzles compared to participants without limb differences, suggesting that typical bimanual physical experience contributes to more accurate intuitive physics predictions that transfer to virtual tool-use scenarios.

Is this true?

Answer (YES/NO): NO